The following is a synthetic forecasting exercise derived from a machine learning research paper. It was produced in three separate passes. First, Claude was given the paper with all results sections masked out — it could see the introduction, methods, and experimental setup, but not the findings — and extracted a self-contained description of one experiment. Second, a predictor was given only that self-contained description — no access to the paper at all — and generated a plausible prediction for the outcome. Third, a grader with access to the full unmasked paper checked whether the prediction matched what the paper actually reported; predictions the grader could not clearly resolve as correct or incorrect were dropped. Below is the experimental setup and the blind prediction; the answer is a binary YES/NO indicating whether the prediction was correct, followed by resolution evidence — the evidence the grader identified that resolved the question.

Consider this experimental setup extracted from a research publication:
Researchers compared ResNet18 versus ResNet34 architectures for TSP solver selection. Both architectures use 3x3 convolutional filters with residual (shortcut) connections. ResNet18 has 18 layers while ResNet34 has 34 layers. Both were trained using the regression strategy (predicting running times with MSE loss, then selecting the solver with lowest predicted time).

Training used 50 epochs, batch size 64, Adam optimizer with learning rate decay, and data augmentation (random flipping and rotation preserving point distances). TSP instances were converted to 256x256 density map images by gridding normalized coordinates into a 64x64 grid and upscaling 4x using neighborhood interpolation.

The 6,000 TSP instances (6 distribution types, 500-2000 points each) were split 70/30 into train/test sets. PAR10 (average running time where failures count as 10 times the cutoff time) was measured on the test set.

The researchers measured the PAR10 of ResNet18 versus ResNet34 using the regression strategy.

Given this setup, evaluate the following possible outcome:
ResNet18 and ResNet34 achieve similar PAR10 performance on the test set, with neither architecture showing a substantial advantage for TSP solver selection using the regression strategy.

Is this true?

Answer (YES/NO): NO